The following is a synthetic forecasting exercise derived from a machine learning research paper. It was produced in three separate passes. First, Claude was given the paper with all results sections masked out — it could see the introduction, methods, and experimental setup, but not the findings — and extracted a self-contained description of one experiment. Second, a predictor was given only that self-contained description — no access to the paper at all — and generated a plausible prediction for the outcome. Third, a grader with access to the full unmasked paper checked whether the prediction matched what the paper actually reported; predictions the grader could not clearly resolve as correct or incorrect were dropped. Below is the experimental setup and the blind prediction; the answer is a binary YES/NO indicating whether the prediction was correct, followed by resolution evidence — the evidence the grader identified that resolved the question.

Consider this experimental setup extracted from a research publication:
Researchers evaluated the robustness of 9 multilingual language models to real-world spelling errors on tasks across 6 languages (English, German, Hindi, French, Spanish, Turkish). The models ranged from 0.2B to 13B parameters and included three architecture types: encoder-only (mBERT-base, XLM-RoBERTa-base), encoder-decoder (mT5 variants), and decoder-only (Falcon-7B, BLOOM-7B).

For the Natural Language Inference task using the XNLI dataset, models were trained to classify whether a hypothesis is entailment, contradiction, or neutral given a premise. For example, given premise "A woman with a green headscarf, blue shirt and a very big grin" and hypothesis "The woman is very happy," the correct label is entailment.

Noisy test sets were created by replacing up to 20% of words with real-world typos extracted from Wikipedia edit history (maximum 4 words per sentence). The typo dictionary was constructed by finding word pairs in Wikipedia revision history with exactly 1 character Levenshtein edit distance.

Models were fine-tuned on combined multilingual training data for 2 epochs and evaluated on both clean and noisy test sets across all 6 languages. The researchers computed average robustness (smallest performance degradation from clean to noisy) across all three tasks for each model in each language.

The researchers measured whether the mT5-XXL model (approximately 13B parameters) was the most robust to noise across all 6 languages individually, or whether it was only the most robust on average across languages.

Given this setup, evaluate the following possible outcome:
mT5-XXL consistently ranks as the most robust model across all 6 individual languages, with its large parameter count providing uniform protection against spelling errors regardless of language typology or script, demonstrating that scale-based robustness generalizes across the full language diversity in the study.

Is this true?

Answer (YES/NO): NO